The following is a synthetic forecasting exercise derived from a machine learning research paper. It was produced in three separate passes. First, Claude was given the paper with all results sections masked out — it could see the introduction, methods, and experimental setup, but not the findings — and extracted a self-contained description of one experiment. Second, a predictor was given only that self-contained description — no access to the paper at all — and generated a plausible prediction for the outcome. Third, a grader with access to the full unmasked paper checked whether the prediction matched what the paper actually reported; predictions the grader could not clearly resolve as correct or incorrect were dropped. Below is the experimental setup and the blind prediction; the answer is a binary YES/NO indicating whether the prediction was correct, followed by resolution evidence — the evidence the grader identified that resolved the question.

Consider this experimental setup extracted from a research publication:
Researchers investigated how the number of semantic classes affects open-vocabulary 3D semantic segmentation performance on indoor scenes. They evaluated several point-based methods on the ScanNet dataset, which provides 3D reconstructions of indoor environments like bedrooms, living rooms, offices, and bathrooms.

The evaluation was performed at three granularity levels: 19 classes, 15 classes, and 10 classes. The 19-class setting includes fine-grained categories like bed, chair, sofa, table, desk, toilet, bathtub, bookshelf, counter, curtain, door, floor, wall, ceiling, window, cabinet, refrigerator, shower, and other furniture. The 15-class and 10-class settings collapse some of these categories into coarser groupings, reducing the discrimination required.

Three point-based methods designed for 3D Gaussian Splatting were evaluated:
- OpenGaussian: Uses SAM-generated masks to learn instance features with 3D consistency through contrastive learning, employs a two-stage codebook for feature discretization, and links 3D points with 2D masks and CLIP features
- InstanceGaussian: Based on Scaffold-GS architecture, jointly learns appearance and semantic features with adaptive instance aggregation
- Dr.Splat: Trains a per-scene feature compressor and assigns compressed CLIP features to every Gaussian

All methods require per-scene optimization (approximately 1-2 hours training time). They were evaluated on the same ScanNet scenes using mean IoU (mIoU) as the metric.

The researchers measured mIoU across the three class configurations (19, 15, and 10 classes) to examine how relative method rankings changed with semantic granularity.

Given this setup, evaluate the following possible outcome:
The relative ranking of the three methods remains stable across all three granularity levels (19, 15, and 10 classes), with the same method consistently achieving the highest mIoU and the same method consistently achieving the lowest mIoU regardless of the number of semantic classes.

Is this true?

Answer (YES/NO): NO